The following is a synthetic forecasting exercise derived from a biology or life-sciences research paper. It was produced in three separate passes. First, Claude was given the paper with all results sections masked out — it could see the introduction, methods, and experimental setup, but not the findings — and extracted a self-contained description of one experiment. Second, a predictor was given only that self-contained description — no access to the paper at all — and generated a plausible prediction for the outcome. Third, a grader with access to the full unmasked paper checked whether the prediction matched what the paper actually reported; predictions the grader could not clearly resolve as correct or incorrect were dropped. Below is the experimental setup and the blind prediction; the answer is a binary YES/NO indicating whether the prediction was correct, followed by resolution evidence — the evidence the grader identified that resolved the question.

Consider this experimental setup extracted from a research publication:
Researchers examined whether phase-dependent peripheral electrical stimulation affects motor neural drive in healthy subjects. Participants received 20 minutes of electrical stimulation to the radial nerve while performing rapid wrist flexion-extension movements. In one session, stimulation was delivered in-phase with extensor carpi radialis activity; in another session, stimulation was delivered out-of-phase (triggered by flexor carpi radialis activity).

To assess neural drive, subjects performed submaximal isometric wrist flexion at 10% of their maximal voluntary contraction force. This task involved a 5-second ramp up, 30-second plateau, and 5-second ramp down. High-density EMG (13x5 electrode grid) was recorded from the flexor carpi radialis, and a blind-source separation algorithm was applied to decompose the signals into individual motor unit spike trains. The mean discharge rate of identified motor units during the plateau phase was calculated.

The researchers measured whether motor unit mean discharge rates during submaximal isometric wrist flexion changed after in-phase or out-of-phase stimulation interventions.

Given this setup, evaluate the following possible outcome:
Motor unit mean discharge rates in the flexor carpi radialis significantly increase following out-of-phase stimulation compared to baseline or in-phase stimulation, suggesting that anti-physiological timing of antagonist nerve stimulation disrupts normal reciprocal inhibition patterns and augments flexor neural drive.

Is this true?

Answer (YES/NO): NO